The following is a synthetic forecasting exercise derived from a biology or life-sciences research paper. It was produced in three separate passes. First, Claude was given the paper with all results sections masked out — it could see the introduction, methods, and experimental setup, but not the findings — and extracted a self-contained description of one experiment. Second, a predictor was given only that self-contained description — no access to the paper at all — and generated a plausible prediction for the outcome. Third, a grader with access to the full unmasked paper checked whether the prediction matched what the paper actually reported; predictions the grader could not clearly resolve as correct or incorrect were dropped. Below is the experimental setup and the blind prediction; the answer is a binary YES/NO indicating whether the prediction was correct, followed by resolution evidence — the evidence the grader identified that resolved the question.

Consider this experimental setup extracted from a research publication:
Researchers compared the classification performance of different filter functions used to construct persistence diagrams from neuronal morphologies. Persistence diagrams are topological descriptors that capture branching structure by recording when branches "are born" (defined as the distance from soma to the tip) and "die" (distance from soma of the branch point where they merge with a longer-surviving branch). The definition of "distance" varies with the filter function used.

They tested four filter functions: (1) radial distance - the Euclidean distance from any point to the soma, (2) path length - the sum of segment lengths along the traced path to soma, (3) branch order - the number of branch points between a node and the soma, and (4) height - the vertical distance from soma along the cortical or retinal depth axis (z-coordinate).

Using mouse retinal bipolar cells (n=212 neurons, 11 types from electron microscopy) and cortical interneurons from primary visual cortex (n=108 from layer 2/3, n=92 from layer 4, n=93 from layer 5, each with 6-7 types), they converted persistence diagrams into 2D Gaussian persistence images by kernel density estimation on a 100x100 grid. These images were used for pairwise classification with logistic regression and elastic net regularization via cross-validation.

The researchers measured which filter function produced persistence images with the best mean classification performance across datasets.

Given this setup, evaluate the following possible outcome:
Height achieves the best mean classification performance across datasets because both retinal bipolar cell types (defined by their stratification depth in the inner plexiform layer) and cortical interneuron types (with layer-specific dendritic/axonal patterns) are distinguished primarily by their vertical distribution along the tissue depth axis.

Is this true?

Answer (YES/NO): YES